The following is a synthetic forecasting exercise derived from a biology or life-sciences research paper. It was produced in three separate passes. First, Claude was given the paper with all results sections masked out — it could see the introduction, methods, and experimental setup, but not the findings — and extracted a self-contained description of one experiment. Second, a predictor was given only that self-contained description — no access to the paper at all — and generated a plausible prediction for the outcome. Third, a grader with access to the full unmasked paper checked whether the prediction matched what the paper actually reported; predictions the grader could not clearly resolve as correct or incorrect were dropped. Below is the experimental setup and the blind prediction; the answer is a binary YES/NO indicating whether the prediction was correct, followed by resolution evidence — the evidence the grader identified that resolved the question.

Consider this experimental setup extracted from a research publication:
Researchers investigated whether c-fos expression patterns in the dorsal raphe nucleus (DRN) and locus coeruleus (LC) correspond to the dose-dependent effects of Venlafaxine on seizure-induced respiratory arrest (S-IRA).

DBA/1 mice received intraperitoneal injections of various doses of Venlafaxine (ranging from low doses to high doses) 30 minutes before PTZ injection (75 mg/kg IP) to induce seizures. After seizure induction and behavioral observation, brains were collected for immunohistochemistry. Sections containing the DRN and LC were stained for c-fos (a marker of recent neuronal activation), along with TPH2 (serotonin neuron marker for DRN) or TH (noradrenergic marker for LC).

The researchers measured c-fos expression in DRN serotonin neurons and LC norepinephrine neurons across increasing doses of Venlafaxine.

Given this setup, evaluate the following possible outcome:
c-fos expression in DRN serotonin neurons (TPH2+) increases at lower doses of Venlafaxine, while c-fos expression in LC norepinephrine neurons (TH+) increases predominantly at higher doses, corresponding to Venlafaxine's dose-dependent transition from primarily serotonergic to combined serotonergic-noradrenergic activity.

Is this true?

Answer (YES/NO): YES